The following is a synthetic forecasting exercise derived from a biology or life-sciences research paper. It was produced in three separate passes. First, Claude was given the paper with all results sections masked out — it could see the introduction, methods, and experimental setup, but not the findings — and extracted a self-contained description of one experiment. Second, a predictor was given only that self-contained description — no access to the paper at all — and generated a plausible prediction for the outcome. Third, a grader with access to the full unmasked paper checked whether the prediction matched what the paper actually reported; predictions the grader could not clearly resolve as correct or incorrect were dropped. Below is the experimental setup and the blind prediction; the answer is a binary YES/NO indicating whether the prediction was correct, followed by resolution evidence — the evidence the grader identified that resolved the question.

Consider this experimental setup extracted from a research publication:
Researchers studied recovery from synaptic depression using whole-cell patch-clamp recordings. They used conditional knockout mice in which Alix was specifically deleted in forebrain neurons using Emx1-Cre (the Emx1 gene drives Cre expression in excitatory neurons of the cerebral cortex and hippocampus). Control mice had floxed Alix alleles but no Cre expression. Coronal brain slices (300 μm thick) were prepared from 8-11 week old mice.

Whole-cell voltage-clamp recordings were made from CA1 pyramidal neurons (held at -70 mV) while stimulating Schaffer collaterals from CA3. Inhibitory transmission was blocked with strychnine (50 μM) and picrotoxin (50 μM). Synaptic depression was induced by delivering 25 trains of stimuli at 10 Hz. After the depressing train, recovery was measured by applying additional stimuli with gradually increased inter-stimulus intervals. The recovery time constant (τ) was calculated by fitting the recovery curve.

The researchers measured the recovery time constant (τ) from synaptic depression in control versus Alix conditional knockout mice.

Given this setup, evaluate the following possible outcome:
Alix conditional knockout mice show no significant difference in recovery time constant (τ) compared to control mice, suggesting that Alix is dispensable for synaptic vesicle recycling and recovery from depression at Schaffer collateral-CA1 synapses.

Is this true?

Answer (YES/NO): NO